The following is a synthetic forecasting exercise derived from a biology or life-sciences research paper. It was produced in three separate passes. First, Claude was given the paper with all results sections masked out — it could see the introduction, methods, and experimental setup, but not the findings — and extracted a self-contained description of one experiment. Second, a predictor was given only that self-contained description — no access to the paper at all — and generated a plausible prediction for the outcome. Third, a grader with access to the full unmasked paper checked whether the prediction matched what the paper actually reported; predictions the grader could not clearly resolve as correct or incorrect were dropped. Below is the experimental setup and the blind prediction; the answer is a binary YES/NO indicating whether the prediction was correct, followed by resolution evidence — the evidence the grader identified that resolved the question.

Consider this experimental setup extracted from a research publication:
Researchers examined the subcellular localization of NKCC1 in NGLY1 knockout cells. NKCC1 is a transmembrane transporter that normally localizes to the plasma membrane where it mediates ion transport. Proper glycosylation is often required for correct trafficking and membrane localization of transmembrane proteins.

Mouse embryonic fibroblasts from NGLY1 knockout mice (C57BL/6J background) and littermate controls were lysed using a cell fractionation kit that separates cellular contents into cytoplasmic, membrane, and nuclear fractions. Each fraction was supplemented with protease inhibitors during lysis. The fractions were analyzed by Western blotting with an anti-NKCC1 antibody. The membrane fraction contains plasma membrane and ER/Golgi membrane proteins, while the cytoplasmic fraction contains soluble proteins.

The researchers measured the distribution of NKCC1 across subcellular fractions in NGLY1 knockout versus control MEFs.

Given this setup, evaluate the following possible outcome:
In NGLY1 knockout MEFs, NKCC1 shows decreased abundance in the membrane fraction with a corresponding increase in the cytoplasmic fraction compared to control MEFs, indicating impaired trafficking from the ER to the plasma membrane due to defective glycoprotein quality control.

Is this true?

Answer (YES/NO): NO